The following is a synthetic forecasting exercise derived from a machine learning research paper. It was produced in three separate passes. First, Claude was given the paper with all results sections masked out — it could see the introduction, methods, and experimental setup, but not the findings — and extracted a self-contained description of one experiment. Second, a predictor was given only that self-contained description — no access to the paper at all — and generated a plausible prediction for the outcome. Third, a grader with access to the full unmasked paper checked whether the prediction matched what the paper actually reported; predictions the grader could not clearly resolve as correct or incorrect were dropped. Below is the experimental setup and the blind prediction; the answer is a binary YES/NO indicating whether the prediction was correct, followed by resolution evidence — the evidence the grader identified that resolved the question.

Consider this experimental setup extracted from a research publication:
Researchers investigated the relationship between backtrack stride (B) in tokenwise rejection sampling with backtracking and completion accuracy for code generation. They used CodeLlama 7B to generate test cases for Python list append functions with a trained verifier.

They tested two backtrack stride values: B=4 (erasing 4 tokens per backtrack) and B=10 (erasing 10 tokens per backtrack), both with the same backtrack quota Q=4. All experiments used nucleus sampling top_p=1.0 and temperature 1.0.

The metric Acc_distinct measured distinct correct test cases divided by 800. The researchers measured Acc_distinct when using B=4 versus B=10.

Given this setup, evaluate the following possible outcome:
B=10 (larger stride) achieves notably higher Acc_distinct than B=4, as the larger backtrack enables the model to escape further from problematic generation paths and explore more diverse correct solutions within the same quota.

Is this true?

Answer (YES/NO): NO